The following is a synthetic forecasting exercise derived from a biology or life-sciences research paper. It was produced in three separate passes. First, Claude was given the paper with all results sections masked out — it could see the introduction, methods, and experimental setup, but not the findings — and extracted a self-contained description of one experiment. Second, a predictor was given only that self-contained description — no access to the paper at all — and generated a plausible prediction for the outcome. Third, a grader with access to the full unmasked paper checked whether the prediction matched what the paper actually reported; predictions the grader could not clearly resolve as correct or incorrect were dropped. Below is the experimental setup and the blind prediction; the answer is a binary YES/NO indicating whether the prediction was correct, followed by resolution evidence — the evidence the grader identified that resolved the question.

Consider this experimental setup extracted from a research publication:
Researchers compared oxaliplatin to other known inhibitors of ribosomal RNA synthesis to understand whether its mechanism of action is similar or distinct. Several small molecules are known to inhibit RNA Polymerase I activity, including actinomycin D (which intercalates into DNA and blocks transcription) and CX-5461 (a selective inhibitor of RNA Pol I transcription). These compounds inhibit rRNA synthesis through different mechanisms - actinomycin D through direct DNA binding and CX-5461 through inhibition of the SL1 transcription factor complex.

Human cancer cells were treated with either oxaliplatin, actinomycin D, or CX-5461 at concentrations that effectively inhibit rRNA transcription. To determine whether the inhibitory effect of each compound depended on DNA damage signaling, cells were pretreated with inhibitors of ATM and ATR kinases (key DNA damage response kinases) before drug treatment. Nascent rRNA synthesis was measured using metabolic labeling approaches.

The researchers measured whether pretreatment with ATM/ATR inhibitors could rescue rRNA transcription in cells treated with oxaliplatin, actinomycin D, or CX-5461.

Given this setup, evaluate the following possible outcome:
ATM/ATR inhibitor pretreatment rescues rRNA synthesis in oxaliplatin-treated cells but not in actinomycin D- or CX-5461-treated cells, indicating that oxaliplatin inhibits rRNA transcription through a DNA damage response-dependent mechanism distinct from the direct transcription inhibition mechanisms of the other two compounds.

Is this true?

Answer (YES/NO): YES